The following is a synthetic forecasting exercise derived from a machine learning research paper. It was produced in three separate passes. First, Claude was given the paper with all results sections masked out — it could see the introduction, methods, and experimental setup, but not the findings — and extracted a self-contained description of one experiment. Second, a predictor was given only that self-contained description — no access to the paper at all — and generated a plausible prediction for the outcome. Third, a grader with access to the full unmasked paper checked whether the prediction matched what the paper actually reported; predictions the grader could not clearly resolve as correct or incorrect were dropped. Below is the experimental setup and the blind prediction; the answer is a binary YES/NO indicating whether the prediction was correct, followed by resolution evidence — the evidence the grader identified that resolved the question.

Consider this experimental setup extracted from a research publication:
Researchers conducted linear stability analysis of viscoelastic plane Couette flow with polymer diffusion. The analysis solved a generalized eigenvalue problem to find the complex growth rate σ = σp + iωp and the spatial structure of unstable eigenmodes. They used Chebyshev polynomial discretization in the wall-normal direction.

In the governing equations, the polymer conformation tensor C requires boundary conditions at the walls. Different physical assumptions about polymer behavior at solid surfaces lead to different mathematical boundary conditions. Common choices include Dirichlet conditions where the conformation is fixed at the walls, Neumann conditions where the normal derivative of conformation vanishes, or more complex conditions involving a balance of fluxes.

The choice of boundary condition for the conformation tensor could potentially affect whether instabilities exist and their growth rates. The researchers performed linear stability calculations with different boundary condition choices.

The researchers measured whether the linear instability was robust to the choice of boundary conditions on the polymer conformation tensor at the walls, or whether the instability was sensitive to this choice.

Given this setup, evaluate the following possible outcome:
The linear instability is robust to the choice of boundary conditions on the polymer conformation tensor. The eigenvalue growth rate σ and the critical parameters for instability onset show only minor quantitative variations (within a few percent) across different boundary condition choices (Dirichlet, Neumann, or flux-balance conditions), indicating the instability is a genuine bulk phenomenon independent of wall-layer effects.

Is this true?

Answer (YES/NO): NO